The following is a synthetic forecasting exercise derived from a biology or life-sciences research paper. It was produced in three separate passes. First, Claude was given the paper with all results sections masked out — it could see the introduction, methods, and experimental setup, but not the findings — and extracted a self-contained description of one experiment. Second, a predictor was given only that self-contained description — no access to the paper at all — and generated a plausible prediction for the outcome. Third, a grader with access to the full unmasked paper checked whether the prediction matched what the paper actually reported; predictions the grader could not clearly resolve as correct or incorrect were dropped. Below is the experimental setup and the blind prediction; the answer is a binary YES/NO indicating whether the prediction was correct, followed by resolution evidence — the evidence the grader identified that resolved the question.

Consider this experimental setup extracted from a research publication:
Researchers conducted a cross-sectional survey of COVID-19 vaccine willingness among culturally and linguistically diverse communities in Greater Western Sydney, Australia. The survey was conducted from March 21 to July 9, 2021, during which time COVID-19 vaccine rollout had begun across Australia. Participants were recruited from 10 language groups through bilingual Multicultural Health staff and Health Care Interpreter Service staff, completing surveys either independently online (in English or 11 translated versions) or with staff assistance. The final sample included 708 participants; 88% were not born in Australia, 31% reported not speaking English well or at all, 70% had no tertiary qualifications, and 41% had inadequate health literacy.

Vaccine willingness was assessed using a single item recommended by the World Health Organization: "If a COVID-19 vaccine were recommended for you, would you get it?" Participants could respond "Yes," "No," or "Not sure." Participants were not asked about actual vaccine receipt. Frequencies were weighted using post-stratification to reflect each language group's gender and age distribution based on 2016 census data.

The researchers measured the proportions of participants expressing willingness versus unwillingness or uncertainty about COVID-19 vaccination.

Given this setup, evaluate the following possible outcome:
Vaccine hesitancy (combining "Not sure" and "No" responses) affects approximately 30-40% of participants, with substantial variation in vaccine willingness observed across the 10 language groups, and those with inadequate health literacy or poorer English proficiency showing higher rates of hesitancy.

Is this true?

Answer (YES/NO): NO